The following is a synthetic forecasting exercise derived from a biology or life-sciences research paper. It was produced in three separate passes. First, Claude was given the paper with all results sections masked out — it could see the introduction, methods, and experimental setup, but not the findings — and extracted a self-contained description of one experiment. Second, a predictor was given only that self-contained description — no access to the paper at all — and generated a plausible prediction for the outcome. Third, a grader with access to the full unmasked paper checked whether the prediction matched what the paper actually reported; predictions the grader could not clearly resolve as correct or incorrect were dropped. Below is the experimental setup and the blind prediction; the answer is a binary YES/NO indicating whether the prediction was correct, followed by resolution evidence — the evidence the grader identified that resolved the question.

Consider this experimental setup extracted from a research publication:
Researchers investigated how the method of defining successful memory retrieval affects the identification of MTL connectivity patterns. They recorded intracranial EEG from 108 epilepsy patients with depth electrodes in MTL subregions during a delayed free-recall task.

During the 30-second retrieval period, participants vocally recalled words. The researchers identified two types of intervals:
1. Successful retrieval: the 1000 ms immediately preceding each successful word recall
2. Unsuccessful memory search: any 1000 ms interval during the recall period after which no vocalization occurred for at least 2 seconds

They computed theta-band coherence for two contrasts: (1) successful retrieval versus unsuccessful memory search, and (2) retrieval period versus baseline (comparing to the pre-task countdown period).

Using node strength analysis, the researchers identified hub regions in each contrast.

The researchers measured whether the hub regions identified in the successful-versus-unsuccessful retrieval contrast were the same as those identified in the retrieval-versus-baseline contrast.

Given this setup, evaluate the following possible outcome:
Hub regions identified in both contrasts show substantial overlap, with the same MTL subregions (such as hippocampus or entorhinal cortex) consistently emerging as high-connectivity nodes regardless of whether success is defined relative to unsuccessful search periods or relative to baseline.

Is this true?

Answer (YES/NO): NO